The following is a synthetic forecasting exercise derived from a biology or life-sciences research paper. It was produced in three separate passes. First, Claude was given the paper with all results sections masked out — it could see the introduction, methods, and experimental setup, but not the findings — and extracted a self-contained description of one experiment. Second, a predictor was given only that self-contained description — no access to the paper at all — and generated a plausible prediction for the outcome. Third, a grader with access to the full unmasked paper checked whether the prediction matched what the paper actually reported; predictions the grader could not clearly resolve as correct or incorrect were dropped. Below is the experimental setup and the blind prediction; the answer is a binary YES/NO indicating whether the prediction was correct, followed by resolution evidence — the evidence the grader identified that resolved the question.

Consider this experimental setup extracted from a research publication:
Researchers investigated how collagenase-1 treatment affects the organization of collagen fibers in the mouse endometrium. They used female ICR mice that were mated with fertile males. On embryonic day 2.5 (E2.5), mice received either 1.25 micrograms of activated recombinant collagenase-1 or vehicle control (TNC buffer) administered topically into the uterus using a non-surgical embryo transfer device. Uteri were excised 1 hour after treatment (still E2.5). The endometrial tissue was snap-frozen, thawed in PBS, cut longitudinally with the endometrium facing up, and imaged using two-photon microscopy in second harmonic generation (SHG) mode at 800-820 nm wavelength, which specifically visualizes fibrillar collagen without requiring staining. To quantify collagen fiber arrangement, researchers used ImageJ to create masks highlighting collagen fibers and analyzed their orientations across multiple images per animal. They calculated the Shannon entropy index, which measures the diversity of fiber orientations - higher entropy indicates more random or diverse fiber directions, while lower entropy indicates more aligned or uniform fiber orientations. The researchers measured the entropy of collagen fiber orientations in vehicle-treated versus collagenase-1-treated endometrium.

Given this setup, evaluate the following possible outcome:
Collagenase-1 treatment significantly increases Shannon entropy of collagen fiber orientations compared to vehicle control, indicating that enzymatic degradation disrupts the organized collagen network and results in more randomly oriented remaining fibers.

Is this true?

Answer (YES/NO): YES